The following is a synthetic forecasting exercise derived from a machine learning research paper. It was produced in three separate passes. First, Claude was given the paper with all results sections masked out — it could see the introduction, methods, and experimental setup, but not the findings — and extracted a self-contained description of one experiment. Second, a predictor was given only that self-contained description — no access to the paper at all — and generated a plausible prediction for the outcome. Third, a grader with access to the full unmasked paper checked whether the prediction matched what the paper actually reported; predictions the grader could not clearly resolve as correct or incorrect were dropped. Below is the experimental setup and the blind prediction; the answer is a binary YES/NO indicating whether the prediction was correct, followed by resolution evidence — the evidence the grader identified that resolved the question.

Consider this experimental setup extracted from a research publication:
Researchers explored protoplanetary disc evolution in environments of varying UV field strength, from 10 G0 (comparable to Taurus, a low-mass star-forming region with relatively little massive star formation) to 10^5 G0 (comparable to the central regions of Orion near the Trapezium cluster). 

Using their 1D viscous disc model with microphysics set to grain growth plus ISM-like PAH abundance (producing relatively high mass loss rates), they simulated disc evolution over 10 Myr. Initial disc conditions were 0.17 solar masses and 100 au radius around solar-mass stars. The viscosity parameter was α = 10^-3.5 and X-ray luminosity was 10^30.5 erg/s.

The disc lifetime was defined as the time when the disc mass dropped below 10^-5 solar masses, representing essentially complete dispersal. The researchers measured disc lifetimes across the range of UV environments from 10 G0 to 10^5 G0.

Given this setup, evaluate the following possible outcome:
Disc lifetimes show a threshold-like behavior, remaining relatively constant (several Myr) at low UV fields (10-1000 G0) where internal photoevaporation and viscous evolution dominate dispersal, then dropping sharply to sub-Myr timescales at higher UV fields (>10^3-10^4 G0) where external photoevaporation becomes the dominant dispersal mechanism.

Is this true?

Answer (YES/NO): NO